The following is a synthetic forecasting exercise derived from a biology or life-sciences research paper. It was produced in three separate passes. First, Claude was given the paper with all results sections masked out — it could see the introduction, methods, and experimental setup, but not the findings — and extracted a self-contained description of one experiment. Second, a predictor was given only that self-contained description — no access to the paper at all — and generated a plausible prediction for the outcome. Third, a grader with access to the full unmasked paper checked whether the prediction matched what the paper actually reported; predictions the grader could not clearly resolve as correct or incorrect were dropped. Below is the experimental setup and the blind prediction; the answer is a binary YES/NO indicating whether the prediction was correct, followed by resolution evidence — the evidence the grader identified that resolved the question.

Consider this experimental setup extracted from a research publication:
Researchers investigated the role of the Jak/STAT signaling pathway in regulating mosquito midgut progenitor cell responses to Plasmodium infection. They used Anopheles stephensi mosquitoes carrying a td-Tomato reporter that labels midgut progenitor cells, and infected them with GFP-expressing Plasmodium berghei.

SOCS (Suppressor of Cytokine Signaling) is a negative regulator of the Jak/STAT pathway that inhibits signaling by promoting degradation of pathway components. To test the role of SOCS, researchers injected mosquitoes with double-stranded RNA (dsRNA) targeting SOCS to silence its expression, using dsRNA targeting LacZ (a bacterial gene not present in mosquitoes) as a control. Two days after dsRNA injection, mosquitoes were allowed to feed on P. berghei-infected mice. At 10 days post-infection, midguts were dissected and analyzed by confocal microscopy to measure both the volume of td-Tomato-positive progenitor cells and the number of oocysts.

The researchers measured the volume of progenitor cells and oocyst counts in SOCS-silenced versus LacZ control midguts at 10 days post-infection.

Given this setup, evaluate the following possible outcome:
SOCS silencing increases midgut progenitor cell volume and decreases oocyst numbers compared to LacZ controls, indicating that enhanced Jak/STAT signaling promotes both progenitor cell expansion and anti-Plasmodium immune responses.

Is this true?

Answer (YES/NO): YES